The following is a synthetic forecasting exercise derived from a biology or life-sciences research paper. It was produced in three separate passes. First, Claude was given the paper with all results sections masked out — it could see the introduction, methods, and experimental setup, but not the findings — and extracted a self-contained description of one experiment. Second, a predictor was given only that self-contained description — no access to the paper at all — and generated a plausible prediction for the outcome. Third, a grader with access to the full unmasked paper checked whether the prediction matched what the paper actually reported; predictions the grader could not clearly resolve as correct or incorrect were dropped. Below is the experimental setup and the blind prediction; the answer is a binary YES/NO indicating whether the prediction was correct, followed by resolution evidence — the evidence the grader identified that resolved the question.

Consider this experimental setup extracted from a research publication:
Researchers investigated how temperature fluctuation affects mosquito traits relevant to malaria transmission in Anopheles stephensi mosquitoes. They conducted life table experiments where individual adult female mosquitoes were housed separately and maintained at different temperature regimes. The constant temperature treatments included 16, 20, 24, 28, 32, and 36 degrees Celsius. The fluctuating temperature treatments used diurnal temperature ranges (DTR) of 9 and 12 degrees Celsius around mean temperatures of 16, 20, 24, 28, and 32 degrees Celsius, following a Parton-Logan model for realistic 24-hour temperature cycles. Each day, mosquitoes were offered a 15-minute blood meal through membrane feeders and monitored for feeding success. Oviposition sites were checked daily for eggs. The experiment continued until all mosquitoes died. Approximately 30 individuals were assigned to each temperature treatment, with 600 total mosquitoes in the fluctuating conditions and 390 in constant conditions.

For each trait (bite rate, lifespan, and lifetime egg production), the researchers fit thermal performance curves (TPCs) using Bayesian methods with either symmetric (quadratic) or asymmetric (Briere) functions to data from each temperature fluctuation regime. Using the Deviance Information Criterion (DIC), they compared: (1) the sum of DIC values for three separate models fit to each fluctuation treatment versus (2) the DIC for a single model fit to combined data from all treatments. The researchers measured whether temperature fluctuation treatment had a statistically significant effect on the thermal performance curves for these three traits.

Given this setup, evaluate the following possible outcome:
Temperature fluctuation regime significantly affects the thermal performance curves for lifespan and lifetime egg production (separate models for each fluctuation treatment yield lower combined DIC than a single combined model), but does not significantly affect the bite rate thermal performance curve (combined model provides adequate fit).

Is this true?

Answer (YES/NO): NO